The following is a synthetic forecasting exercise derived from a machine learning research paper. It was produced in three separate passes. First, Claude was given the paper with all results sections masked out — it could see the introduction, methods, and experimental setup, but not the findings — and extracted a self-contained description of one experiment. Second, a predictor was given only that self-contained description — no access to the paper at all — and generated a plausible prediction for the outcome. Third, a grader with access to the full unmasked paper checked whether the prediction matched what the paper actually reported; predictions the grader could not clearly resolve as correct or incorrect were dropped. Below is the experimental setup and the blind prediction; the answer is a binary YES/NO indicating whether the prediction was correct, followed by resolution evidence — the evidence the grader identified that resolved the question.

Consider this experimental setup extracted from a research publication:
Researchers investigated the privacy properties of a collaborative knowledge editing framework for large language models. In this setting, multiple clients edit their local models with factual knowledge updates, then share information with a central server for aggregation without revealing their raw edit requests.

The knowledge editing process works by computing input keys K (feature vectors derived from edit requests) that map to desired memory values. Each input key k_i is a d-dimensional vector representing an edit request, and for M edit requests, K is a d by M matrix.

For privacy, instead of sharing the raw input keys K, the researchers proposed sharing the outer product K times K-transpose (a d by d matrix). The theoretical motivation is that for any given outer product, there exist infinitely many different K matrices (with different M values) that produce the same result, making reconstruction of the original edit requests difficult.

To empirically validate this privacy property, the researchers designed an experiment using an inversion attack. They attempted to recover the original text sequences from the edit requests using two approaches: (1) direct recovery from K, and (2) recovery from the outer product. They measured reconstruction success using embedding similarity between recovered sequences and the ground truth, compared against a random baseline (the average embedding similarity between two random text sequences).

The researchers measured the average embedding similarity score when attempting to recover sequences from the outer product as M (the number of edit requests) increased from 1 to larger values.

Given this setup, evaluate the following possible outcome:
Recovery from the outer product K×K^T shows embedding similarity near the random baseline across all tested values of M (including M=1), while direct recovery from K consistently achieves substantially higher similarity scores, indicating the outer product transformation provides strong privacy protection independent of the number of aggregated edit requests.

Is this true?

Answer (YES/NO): NO